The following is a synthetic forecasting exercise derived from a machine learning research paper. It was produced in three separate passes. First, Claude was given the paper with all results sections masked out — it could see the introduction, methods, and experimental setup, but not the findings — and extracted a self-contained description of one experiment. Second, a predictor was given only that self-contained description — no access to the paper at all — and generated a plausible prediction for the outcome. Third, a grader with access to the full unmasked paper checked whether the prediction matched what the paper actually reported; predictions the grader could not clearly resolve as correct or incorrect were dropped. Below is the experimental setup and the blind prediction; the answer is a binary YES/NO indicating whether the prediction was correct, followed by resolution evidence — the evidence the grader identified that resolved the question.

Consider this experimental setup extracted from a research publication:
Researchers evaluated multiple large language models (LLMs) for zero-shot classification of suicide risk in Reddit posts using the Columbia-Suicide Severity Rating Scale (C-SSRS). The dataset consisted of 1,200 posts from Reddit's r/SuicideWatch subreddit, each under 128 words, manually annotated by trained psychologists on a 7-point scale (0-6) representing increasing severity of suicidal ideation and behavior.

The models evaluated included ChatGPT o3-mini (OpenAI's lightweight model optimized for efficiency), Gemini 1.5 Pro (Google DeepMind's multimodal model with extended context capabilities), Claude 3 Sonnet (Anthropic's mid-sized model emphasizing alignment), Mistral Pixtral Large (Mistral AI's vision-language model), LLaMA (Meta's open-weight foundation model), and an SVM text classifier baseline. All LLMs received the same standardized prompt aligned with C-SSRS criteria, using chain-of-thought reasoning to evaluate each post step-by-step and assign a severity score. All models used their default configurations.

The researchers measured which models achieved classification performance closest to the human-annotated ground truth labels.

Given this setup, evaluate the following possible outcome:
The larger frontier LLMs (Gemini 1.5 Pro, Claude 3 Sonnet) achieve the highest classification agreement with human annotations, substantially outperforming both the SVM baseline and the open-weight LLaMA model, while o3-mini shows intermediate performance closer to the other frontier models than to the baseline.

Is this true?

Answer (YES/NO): NO